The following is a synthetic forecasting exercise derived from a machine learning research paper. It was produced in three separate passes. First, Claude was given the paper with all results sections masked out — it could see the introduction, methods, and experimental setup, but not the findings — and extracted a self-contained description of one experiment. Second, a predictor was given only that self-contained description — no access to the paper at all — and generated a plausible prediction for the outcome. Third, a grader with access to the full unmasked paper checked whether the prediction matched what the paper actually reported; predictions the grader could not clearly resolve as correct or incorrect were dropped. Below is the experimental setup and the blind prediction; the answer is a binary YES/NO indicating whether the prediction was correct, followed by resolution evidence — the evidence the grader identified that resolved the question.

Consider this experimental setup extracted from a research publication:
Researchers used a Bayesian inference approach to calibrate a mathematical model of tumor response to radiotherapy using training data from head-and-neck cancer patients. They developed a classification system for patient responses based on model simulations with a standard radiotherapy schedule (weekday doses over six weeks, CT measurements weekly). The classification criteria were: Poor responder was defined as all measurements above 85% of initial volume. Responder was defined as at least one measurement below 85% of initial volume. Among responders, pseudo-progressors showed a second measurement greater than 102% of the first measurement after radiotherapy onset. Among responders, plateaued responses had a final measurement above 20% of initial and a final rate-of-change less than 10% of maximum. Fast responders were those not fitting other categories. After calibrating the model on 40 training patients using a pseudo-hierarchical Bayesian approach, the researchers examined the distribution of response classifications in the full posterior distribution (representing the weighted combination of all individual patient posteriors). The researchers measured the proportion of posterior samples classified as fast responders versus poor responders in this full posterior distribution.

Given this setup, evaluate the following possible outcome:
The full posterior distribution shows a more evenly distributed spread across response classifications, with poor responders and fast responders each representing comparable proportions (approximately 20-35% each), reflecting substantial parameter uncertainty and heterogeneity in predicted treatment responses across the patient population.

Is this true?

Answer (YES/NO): NO